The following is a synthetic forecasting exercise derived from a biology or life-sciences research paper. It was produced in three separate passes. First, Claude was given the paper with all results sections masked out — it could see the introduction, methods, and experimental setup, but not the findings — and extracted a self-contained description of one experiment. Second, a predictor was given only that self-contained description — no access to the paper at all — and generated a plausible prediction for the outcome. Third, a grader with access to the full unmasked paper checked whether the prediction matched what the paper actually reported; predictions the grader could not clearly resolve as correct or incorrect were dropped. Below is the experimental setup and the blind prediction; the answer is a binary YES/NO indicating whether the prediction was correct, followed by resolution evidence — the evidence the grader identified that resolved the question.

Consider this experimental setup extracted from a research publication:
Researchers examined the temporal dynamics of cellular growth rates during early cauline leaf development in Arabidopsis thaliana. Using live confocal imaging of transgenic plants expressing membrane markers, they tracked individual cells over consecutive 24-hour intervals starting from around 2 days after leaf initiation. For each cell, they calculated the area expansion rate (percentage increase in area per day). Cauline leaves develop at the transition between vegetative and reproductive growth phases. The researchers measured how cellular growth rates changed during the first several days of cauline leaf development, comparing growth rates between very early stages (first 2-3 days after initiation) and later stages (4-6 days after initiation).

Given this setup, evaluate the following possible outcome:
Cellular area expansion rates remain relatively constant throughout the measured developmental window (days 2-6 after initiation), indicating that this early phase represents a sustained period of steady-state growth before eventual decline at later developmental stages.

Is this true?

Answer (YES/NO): NO